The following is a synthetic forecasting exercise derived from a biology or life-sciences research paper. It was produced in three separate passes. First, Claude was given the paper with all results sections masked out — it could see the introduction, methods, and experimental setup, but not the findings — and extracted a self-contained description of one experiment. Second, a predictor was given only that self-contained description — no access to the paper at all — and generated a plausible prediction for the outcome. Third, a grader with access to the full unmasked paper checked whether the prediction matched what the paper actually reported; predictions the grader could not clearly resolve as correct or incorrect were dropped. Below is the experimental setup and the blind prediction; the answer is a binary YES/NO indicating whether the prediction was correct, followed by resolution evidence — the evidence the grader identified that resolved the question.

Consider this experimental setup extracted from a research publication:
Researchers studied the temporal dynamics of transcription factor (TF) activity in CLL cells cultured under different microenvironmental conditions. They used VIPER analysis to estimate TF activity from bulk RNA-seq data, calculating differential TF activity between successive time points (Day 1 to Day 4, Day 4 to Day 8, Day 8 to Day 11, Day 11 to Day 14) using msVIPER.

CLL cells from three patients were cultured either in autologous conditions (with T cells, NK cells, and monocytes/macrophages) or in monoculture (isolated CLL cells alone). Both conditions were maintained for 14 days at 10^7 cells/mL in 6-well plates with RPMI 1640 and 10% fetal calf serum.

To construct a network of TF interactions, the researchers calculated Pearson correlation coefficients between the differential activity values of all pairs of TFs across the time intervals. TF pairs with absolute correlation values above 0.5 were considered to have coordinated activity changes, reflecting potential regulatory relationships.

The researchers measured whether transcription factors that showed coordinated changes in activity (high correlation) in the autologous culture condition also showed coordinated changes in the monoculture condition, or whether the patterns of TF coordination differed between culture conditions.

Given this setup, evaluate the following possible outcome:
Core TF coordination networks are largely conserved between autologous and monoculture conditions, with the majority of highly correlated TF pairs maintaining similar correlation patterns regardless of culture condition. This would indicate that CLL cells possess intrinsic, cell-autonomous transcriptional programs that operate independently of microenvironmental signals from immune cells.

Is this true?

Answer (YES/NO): NO